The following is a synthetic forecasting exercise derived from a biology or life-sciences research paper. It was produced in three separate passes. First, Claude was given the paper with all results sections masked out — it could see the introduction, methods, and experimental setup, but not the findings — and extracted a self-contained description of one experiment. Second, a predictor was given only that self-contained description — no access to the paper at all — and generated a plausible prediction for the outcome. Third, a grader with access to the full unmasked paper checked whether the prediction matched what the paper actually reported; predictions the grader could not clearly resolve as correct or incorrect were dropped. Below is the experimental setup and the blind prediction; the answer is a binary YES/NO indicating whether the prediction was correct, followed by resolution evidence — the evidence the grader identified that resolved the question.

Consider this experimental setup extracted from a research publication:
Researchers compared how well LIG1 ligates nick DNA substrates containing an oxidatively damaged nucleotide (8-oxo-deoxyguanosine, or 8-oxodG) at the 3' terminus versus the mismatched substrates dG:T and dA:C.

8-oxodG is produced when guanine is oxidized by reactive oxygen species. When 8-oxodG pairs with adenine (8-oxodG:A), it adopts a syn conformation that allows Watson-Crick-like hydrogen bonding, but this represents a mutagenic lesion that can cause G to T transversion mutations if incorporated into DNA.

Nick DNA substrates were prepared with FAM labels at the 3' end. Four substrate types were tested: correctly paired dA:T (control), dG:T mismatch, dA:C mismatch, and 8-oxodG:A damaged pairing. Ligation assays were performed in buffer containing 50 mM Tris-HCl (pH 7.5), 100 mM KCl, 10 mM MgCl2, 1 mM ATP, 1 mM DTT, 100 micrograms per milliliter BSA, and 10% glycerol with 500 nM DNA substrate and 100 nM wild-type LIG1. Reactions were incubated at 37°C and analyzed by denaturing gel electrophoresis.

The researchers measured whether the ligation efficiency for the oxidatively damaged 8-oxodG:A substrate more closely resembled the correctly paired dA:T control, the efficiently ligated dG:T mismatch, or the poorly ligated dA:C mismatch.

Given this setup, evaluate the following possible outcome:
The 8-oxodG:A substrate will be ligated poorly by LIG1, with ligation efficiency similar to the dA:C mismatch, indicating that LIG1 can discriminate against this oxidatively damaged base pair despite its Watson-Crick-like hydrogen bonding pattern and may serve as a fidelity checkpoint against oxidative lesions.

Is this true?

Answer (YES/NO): NO